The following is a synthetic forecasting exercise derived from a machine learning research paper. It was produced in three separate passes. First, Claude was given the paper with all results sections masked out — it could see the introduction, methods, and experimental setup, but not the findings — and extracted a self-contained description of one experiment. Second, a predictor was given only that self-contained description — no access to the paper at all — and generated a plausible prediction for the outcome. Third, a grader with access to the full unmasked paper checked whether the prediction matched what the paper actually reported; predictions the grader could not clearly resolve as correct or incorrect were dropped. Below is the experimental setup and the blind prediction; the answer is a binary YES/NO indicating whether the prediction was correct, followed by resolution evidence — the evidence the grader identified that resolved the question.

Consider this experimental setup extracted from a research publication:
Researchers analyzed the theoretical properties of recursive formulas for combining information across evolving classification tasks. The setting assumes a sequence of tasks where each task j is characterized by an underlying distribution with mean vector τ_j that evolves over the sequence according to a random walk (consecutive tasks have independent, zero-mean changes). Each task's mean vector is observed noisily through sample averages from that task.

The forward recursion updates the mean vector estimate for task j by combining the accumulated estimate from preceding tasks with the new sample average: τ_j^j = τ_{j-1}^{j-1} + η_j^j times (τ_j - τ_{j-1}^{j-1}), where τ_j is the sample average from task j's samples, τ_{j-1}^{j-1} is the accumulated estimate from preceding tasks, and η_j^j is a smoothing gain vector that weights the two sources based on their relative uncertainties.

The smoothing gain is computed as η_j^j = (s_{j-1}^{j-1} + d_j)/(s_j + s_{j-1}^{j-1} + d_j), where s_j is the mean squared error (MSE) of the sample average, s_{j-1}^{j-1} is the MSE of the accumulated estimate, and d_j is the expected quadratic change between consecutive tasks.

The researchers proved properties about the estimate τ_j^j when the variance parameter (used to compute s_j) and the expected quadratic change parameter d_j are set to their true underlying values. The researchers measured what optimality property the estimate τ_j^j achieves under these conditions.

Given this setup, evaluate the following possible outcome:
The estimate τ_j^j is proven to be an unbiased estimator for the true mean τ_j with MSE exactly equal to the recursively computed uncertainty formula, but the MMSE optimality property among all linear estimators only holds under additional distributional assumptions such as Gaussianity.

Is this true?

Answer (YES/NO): NO